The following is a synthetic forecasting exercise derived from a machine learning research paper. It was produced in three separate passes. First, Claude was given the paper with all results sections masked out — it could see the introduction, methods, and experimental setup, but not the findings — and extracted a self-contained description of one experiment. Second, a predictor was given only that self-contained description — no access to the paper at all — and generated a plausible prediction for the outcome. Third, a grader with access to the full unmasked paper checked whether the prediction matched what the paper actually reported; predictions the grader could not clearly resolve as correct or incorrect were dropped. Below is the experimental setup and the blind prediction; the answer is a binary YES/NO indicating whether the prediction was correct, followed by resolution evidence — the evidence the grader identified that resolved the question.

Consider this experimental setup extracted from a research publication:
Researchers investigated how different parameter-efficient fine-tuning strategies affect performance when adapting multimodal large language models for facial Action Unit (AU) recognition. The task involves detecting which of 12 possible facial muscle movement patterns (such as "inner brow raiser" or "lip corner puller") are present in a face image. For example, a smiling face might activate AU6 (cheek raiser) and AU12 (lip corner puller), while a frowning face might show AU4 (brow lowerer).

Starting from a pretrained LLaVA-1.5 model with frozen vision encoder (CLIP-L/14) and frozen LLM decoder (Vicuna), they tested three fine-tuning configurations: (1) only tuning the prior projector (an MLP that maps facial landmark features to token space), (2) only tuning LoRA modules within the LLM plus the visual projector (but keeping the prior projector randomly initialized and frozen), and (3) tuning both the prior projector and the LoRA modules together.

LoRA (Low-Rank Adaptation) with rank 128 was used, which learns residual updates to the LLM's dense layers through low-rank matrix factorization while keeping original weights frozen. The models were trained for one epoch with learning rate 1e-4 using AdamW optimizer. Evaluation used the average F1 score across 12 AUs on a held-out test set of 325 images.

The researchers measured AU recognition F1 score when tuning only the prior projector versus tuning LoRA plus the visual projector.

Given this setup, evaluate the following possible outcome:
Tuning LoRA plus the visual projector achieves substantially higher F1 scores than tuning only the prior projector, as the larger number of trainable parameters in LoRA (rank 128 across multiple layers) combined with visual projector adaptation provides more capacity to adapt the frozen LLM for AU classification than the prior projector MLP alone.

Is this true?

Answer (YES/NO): YES